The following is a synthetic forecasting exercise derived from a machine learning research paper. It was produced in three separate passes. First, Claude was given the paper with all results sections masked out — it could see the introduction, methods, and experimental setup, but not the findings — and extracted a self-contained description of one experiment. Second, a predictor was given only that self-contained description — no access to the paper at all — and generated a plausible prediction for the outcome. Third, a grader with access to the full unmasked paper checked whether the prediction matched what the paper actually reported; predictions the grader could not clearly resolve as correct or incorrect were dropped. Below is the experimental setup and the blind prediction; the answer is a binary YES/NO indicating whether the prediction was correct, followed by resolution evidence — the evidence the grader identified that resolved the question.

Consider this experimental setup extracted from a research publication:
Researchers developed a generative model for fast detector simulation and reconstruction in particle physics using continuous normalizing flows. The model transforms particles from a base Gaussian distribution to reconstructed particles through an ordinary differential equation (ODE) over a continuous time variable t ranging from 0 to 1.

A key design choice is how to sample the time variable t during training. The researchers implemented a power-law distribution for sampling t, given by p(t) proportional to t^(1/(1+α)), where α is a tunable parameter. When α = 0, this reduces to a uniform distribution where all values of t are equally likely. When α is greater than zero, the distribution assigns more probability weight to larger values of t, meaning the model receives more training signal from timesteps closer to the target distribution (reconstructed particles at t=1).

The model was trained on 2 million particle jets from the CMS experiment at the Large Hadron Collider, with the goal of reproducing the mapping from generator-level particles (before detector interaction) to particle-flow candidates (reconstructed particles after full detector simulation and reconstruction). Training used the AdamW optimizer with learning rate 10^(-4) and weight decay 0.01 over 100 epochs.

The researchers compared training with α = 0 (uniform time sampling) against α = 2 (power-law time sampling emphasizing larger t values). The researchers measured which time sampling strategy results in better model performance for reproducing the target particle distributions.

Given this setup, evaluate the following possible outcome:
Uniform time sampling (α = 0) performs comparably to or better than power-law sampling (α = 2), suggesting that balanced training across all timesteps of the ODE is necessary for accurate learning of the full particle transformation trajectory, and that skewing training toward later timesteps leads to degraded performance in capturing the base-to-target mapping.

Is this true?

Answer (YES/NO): NO